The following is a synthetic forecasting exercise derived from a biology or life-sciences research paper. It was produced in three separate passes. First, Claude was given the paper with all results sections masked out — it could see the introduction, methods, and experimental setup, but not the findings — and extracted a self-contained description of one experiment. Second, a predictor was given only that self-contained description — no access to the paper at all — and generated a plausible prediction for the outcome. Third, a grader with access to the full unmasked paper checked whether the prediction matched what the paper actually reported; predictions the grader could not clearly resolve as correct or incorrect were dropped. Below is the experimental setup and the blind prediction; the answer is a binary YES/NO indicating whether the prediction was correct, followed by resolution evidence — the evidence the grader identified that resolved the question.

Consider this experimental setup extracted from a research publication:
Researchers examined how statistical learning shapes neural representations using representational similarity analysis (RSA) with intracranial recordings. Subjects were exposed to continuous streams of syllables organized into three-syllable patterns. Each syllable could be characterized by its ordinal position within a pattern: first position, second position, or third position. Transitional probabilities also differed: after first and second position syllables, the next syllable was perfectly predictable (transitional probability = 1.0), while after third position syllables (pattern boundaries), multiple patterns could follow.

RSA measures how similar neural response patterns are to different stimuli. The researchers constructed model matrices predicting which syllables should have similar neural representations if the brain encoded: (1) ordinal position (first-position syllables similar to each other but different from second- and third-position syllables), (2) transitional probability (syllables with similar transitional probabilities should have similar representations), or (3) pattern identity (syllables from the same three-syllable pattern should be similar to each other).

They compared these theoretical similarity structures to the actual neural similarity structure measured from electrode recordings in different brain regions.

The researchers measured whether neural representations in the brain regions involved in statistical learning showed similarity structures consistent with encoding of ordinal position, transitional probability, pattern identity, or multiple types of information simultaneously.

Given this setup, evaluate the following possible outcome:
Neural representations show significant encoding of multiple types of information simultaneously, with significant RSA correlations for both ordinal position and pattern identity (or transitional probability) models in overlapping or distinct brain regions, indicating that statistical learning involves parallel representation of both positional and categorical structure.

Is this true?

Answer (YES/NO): YES